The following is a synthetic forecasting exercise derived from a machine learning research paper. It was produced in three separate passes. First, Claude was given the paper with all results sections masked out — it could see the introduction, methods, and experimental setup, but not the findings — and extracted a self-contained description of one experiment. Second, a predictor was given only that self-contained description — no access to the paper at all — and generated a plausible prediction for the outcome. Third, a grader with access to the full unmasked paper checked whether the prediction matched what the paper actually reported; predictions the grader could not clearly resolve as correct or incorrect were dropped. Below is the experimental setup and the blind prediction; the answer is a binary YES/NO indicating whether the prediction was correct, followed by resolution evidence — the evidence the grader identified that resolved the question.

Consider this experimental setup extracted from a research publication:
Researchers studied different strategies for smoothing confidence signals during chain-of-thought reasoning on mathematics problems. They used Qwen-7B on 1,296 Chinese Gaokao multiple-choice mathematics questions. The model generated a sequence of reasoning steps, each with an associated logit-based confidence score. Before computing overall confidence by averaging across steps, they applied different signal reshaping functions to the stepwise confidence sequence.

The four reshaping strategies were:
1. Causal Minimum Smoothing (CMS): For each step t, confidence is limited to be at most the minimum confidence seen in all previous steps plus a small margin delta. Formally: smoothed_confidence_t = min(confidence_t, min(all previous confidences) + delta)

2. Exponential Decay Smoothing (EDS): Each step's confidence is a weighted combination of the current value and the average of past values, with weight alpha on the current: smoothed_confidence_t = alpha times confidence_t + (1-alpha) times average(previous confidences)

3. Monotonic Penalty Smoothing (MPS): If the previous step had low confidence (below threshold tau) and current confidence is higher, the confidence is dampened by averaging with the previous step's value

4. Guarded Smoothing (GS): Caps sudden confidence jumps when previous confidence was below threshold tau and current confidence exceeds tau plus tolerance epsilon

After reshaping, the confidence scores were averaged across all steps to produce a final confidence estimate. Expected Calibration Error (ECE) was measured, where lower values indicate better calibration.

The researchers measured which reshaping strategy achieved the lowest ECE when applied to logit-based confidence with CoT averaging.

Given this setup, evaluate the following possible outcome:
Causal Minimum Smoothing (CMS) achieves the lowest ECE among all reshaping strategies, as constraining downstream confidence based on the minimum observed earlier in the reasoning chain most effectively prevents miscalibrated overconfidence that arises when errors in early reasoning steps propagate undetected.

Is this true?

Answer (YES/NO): YES